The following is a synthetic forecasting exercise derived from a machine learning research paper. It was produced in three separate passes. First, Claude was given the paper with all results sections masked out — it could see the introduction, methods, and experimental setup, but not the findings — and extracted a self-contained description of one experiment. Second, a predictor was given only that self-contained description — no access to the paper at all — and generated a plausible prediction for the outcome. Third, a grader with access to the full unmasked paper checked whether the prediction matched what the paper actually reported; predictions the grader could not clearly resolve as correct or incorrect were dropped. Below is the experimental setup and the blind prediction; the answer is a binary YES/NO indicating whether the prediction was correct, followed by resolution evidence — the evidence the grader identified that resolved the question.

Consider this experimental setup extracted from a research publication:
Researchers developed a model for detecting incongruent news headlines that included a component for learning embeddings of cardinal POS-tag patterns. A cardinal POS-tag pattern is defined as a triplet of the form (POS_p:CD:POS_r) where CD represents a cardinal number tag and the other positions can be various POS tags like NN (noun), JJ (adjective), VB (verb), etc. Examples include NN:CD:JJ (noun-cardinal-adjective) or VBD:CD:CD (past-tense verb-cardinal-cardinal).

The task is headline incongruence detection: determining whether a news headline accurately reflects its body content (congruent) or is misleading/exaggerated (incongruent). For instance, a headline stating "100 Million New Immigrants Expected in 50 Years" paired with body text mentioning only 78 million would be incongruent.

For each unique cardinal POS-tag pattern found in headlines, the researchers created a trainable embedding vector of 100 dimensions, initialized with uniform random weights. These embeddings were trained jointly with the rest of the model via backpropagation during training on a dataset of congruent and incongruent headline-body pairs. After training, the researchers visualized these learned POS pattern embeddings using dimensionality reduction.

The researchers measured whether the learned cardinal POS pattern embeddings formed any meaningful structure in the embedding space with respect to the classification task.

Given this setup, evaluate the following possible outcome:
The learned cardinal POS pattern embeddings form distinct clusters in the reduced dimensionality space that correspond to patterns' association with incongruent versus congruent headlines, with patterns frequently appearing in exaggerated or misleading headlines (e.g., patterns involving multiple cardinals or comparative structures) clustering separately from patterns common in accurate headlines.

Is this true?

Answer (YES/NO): YES